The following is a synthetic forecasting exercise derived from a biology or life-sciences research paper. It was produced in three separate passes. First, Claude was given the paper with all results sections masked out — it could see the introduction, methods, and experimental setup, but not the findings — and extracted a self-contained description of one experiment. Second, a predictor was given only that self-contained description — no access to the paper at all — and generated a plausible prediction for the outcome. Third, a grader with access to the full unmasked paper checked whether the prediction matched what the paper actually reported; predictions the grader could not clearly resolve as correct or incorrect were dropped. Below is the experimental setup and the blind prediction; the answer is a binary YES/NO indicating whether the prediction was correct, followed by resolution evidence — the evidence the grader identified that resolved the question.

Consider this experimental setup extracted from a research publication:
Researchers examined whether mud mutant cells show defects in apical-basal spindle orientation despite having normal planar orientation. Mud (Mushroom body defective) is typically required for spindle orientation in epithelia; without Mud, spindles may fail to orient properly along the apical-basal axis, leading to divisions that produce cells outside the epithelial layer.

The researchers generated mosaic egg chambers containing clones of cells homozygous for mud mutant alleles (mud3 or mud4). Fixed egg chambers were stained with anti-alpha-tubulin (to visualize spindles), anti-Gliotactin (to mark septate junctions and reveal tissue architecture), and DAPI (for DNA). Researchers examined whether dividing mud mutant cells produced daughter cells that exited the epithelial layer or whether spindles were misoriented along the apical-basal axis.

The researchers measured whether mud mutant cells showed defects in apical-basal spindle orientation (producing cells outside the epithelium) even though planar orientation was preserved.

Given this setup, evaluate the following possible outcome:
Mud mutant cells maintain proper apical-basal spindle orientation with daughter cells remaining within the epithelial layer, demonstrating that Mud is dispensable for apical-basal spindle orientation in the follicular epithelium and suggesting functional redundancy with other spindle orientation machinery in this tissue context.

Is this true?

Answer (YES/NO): NO